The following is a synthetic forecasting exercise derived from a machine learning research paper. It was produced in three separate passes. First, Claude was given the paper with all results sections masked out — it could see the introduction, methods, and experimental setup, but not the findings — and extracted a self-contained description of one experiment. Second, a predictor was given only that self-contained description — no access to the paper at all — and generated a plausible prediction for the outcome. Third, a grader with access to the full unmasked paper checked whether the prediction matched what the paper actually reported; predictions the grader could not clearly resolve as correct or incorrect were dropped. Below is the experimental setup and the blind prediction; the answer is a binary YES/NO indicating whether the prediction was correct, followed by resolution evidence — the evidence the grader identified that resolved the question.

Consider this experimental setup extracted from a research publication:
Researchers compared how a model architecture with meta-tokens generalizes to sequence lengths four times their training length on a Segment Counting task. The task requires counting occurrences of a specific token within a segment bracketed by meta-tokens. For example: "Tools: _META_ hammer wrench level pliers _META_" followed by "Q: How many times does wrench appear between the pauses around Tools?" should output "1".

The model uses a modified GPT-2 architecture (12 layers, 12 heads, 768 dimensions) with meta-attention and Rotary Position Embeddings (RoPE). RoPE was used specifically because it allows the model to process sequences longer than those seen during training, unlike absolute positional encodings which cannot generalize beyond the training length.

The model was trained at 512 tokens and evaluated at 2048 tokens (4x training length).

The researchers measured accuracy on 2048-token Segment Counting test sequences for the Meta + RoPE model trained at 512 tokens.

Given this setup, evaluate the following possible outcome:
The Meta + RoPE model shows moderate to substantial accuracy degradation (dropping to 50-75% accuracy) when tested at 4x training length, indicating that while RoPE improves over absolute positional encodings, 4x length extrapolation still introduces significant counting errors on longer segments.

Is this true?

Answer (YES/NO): NO